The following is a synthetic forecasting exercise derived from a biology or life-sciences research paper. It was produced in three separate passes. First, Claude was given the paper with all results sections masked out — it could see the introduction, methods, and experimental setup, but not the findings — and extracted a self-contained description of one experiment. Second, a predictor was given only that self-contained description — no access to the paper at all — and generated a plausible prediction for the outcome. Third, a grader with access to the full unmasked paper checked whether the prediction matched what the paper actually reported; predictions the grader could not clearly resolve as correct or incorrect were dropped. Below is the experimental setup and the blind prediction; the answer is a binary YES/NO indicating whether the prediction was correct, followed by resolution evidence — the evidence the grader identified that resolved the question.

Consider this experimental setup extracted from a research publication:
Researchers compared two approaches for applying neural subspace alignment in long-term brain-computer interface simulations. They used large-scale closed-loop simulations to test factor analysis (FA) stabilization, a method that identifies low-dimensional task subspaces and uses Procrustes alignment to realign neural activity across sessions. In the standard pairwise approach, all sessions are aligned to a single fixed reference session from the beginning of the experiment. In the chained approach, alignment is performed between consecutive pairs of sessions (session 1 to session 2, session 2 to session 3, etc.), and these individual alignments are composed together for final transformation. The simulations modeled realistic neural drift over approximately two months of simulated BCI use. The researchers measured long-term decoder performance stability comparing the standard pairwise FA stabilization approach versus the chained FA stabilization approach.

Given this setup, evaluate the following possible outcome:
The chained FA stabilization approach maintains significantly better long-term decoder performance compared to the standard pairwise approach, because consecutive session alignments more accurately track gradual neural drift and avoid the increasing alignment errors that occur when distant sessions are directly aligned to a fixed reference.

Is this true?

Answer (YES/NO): YES